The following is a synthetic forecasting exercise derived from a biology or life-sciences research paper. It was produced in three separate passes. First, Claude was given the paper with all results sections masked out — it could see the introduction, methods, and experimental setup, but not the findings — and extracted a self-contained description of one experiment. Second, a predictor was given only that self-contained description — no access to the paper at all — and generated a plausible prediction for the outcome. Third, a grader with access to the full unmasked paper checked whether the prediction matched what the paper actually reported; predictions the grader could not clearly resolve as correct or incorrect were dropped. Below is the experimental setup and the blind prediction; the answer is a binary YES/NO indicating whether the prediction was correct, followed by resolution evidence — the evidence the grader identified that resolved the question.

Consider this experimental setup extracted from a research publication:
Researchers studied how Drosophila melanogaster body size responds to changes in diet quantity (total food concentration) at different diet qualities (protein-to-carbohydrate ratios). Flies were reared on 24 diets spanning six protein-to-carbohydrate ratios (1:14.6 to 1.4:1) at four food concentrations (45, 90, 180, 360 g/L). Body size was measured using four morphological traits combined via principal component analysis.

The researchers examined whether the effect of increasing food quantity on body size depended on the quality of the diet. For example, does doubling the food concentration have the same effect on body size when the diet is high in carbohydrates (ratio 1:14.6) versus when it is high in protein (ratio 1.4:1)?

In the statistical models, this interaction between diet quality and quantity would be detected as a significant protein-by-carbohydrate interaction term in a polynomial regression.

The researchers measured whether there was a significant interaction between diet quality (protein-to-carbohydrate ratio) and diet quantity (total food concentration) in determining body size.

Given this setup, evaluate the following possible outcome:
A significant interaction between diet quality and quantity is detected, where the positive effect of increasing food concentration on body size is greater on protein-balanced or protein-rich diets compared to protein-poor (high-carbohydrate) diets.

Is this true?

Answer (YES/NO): NO